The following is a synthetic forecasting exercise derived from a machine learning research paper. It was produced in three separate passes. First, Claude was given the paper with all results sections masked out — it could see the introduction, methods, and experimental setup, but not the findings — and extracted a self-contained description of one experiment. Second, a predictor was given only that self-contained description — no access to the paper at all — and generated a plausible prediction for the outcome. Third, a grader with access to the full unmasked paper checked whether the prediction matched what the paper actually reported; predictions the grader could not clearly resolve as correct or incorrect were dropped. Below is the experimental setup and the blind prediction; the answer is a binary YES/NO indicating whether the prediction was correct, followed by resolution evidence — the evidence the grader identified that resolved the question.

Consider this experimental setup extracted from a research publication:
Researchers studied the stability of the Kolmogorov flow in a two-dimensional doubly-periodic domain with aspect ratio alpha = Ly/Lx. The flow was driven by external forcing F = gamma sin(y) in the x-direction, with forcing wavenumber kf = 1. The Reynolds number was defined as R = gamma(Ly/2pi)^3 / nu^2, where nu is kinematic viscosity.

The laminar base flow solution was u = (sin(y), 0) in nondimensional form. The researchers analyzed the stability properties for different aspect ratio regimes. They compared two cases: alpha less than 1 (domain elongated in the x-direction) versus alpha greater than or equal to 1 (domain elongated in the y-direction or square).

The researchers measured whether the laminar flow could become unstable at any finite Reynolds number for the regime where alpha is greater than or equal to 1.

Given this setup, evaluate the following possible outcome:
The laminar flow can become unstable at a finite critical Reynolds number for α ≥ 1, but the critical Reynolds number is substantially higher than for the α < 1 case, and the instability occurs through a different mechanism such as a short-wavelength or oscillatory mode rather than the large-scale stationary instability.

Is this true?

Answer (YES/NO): NO